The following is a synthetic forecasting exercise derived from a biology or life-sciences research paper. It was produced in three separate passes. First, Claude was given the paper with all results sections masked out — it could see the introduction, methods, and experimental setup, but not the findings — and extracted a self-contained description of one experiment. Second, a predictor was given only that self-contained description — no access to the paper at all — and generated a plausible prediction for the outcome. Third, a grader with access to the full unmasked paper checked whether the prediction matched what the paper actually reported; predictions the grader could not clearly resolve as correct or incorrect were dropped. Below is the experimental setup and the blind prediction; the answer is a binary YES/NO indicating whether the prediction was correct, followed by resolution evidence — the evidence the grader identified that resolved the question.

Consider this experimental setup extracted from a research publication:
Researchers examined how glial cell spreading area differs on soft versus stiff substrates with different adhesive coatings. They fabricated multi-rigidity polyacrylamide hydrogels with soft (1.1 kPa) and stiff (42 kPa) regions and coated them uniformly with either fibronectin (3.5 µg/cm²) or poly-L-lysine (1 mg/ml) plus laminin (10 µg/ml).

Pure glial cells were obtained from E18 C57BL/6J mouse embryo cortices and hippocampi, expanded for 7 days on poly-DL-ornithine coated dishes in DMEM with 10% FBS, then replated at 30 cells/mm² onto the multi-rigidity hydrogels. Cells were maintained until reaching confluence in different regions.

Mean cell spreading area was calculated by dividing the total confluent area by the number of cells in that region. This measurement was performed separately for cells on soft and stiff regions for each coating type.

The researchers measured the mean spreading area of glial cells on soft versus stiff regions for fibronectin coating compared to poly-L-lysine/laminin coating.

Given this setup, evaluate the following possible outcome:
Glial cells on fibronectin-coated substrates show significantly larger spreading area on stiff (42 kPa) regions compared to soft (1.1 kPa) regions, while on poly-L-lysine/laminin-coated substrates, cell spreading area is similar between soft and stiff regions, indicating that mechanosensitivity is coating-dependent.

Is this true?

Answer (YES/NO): NO